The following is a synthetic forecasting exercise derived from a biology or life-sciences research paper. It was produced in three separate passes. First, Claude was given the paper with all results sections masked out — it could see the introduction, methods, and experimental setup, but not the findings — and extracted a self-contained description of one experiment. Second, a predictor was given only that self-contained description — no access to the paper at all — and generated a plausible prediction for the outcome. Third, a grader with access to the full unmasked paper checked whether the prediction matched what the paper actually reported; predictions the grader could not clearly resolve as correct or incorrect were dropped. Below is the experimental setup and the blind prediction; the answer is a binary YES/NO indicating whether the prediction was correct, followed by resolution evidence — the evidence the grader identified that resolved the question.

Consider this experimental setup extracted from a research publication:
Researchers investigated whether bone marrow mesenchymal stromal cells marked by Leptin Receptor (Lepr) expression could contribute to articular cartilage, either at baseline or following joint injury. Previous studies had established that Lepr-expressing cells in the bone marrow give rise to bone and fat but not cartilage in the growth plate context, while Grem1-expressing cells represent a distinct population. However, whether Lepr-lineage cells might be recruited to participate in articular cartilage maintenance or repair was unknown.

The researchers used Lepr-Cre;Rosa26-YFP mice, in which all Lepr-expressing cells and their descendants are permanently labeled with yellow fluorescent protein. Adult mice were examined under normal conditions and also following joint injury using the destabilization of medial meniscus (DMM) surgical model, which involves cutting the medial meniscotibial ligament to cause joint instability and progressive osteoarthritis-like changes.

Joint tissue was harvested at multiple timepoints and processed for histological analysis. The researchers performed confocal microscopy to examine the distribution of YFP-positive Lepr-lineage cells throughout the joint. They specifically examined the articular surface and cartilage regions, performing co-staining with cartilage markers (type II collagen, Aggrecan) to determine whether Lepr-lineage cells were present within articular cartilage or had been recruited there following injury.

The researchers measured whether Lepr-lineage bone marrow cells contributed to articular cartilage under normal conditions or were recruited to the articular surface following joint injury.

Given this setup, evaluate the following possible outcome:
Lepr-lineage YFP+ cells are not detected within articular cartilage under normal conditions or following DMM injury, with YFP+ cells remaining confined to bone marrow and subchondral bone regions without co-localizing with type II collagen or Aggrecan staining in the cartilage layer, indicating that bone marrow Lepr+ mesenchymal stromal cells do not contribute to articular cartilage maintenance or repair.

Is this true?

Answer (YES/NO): YES